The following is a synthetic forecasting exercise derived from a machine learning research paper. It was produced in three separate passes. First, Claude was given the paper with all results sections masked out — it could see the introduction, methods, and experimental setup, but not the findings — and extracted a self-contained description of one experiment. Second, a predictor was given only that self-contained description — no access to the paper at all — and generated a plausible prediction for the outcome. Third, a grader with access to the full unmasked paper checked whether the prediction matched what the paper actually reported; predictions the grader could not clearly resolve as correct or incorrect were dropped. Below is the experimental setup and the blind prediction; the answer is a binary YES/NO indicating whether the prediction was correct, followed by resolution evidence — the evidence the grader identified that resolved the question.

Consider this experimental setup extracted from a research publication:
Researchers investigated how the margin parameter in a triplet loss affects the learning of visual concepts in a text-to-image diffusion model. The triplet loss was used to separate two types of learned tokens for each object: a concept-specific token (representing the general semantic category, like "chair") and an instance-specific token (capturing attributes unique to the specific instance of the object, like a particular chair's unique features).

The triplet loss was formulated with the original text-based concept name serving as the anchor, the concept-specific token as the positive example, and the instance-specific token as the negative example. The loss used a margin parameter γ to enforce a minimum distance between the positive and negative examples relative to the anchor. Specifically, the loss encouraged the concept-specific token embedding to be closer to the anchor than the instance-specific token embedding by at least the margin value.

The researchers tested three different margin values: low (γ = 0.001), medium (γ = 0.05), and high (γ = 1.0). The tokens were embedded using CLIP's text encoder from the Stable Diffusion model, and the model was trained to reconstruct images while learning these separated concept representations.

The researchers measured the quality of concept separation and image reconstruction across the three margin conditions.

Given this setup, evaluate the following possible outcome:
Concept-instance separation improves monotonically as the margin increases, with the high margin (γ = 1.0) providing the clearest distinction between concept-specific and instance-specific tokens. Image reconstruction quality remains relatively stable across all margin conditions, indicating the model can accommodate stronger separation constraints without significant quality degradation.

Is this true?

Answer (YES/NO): NO